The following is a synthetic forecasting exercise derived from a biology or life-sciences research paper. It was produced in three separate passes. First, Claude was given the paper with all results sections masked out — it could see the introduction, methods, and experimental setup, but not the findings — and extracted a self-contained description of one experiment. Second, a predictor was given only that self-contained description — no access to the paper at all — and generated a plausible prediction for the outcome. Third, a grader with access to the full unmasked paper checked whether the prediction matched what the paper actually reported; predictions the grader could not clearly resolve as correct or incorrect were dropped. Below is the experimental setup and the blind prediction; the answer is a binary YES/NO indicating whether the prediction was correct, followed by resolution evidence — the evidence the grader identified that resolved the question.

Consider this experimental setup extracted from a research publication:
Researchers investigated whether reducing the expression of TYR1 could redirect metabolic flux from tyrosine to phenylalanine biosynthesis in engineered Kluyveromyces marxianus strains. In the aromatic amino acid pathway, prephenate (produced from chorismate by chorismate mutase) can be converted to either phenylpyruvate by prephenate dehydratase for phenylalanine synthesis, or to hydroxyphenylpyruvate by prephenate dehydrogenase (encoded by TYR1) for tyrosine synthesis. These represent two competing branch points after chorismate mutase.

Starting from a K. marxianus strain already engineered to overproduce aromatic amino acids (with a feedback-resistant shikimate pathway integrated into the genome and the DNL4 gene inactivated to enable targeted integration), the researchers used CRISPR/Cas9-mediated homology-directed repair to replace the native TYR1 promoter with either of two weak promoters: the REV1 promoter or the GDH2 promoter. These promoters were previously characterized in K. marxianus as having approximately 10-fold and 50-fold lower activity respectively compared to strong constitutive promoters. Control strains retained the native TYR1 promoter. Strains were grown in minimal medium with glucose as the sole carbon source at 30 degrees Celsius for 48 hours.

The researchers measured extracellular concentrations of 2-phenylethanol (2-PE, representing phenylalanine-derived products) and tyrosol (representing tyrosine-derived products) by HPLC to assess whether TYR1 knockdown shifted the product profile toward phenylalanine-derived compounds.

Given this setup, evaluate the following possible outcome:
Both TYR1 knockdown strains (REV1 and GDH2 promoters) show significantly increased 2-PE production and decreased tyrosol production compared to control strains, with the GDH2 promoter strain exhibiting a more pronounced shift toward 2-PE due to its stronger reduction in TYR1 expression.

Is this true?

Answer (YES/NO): NO